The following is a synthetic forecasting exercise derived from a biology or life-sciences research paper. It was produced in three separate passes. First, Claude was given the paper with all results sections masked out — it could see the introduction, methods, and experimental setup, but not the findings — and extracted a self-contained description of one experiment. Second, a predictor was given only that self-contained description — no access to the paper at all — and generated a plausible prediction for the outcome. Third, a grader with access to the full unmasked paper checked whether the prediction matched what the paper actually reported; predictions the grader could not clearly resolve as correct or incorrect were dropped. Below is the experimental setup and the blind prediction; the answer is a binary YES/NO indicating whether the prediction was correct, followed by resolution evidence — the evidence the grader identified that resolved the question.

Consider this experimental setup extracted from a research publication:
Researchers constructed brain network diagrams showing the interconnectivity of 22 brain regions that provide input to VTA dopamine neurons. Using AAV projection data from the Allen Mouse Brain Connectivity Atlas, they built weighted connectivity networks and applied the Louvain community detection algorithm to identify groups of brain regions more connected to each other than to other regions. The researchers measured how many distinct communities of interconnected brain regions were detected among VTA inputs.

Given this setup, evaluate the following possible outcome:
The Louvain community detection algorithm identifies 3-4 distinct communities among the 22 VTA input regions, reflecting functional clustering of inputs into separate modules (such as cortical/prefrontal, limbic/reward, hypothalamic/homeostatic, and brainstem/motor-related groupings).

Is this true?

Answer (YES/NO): YES